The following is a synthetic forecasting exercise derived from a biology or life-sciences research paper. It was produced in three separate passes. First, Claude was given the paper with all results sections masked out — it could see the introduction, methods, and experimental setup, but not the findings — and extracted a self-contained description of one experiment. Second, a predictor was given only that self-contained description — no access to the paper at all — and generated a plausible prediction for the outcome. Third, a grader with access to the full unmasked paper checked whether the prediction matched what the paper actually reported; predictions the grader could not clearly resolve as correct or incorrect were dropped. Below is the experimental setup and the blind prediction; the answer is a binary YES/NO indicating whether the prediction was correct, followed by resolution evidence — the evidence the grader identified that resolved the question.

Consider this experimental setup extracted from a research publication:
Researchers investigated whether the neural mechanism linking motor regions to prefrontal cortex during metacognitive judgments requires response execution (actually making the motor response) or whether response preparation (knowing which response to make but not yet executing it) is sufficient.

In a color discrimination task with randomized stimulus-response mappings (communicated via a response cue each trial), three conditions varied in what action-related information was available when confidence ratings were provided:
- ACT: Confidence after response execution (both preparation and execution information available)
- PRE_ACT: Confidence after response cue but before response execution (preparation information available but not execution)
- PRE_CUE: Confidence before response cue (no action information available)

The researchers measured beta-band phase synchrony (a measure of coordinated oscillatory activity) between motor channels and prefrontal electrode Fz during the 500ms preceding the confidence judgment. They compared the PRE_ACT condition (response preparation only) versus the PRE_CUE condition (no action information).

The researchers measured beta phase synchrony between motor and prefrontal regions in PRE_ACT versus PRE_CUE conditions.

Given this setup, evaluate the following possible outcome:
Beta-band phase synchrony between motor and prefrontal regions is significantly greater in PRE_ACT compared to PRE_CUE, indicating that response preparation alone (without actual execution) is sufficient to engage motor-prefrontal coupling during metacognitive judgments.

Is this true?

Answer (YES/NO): NO